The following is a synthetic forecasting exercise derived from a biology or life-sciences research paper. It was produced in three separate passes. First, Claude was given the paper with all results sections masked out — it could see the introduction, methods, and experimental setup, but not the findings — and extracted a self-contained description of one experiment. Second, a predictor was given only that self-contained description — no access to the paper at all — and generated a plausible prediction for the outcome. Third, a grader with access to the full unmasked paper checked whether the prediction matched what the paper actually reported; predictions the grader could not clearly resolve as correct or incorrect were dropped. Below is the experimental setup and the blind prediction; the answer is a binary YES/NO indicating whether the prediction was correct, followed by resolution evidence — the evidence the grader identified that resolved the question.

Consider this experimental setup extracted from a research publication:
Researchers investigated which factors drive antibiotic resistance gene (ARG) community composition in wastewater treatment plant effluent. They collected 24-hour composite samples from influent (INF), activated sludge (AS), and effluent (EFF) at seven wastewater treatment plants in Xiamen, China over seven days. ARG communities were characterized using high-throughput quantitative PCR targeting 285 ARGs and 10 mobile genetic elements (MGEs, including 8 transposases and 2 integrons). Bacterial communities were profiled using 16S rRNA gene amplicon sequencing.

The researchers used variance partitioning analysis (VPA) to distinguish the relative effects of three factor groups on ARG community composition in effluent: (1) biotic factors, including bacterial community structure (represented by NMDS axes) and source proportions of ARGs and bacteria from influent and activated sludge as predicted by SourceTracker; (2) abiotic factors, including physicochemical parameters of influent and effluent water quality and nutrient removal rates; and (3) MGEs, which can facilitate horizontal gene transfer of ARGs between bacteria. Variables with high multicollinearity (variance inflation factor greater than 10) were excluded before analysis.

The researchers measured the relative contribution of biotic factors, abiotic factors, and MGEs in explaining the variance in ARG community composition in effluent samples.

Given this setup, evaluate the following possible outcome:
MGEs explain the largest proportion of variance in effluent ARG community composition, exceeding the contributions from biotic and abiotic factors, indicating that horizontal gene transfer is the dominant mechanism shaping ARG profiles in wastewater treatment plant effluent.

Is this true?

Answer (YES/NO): NO